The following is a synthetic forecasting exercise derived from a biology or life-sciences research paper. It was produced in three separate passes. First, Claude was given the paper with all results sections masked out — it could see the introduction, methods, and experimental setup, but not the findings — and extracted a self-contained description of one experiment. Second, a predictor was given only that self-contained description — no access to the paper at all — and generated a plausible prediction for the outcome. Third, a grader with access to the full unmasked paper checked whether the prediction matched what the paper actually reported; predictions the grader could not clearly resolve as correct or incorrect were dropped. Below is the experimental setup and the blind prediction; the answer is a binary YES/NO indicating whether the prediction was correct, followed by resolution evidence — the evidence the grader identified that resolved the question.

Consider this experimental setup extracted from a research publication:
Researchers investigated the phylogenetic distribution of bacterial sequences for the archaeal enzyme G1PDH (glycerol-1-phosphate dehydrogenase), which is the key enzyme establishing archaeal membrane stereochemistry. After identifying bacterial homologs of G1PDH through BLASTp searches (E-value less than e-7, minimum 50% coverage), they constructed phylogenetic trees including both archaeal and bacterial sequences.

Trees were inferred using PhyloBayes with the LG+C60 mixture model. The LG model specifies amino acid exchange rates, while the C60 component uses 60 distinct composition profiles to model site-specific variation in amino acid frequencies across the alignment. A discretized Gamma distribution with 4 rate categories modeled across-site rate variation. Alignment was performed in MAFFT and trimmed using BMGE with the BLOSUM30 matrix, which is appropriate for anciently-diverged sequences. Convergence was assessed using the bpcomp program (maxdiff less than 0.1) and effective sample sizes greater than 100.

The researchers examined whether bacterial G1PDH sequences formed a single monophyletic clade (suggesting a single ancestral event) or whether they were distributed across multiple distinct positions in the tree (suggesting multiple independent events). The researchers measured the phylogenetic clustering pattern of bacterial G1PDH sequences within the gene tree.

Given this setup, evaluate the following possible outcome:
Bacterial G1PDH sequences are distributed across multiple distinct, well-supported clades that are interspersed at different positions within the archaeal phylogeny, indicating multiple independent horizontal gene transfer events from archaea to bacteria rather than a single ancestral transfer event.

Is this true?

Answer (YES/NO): NO